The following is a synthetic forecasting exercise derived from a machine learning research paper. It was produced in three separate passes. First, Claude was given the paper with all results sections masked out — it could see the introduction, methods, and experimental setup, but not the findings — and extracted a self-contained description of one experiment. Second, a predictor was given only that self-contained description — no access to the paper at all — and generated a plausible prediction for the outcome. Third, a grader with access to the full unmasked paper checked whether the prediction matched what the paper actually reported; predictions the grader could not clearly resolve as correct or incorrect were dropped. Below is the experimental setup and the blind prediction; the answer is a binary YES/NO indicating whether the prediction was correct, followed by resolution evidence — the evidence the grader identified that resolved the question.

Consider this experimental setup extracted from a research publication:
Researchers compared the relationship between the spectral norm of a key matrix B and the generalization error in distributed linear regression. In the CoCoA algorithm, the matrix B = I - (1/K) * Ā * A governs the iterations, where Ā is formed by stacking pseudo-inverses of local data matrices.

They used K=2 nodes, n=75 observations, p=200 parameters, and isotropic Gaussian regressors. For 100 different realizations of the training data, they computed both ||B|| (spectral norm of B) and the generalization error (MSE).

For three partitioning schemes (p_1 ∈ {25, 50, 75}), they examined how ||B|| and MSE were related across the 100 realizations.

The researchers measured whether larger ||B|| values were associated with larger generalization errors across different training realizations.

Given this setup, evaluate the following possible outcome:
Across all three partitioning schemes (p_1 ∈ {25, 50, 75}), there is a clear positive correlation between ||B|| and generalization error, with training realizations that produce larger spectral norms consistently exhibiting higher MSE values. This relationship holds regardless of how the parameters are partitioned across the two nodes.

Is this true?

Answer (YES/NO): YES